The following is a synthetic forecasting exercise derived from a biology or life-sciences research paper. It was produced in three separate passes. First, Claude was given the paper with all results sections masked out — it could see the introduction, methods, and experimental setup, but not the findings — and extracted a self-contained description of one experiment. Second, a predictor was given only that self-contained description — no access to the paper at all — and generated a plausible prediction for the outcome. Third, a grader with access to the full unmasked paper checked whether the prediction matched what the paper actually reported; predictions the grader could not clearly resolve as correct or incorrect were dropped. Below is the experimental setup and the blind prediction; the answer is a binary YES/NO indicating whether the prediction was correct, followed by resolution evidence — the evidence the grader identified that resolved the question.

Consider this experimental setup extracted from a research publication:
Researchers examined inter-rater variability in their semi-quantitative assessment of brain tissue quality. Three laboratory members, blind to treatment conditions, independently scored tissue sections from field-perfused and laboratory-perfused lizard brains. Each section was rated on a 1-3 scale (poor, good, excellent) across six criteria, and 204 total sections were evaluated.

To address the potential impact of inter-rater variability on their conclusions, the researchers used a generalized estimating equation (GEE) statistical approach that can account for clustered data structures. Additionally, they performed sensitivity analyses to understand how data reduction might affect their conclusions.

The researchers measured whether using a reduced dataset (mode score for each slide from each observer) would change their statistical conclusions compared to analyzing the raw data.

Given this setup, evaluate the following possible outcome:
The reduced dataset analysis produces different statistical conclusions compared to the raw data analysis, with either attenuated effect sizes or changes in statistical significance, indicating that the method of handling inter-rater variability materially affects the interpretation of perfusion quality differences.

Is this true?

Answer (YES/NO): NO